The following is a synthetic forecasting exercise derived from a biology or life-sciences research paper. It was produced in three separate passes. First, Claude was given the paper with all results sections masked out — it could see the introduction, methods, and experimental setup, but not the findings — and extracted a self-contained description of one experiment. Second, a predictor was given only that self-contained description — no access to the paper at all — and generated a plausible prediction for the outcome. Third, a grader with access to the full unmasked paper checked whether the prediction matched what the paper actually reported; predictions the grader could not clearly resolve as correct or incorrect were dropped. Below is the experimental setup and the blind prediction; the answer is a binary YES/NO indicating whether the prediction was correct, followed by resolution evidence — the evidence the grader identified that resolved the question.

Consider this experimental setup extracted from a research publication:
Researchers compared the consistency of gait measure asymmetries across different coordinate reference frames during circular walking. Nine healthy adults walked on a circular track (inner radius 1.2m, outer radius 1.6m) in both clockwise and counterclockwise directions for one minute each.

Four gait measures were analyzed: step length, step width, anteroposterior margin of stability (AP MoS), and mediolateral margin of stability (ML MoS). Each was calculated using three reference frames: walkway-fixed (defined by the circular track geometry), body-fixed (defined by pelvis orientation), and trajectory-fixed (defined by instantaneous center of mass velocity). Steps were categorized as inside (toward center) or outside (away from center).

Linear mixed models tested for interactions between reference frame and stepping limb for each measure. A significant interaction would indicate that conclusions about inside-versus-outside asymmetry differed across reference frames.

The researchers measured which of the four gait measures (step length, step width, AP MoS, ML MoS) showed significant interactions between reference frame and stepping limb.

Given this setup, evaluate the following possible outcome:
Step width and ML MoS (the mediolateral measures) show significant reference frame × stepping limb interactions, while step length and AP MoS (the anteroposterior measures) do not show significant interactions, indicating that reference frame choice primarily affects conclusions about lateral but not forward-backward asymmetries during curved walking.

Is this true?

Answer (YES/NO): NO